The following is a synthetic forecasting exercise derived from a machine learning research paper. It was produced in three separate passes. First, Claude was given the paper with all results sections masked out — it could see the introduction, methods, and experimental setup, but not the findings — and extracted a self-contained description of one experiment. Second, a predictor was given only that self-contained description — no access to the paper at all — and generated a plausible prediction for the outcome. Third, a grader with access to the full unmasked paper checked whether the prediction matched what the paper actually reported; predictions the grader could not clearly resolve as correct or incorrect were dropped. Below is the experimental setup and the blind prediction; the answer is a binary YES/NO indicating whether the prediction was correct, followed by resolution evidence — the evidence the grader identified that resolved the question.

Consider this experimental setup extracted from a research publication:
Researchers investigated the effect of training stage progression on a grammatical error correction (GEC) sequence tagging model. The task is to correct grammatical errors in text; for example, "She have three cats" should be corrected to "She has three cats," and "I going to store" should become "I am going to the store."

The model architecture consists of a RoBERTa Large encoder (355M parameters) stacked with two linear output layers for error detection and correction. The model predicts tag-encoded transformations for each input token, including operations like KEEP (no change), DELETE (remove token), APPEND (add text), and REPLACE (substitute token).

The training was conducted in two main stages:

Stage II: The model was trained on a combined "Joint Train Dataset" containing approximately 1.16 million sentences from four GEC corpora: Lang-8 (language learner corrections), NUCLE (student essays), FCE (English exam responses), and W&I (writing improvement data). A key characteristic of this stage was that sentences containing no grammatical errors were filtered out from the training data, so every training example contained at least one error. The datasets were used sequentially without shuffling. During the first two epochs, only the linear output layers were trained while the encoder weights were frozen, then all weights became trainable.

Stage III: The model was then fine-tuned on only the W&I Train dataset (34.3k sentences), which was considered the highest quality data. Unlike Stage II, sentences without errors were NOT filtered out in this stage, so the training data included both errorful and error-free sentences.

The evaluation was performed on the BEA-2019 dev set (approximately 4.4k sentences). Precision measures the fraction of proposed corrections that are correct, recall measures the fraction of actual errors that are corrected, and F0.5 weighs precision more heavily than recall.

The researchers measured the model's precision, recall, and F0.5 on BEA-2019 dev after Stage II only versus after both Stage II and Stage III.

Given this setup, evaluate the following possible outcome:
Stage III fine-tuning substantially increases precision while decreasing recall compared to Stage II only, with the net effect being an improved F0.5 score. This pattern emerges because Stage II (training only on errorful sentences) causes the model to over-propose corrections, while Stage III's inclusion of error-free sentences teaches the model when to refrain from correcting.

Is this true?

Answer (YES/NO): NO